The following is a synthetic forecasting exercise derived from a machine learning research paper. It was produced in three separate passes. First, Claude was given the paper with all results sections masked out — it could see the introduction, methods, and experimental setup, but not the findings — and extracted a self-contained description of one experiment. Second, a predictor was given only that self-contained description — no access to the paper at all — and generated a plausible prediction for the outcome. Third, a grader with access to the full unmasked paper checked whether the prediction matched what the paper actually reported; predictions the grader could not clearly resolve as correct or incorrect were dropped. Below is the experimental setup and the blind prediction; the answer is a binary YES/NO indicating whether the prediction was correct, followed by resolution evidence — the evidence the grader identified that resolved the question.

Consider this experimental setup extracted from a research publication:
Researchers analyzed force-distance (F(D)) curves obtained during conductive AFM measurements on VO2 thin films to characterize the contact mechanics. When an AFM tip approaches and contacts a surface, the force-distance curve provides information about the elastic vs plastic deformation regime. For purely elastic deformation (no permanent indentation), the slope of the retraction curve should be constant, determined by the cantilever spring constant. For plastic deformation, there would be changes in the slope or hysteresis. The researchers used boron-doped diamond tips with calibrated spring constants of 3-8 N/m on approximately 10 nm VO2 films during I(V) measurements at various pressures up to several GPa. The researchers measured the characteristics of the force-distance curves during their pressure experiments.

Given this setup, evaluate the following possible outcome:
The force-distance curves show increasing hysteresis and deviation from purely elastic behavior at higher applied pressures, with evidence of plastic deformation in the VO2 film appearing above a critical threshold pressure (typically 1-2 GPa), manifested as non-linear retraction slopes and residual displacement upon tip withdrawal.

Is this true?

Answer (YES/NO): NO